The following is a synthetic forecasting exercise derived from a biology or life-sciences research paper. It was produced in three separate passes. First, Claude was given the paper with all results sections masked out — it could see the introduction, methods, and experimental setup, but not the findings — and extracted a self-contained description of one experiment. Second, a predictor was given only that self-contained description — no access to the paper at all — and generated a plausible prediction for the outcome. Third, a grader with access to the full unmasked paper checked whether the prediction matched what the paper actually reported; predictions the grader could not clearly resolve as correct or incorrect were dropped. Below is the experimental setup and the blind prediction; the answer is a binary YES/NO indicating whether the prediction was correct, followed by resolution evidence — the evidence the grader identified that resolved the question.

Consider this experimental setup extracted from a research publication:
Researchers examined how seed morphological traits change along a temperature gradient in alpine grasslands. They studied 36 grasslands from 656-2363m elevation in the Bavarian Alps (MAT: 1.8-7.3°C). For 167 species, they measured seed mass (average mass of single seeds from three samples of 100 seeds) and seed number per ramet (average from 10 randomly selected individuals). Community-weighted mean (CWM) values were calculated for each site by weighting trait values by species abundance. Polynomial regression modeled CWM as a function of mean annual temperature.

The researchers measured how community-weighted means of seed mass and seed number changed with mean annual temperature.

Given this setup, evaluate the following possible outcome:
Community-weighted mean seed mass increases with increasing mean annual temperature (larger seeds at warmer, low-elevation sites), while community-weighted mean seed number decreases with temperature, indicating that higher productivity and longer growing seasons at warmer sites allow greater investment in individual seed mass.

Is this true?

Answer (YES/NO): NO